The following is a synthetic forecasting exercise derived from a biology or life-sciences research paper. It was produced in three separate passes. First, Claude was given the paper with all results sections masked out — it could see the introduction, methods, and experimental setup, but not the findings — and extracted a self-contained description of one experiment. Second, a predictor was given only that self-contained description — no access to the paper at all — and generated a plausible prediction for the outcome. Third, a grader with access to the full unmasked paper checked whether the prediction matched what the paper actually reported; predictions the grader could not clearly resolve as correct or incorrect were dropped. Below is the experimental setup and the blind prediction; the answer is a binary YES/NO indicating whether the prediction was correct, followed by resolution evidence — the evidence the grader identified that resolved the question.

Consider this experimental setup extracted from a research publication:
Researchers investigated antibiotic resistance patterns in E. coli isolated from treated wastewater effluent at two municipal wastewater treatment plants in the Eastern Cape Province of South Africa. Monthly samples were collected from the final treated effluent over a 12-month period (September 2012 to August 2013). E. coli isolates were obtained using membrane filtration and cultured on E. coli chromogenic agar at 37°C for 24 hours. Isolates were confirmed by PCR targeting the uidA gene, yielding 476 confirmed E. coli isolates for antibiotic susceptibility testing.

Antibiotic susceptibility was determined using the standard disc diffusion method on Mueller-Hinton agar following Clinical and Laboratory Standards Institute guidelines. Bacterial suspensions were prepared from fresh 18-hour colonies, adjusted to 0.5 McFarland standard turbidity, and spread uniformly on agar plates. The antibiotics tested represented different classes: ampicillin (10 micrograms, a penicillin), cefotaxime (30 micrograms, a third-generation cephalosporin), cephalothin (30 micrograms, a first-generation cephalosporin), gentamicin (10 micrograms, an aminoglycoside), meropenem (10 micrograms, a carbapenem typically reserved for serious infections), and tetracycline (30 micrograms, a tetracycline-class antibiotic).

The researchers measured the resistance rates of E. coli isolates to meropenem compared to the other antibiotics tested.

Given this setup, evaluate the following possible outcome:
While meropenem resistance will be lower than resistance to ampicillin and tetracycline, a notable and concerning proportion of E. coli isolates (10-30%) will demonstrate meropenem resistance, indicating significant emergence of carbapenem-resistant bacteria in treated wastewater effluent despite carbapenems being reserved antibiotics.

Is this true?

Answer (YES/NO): NO